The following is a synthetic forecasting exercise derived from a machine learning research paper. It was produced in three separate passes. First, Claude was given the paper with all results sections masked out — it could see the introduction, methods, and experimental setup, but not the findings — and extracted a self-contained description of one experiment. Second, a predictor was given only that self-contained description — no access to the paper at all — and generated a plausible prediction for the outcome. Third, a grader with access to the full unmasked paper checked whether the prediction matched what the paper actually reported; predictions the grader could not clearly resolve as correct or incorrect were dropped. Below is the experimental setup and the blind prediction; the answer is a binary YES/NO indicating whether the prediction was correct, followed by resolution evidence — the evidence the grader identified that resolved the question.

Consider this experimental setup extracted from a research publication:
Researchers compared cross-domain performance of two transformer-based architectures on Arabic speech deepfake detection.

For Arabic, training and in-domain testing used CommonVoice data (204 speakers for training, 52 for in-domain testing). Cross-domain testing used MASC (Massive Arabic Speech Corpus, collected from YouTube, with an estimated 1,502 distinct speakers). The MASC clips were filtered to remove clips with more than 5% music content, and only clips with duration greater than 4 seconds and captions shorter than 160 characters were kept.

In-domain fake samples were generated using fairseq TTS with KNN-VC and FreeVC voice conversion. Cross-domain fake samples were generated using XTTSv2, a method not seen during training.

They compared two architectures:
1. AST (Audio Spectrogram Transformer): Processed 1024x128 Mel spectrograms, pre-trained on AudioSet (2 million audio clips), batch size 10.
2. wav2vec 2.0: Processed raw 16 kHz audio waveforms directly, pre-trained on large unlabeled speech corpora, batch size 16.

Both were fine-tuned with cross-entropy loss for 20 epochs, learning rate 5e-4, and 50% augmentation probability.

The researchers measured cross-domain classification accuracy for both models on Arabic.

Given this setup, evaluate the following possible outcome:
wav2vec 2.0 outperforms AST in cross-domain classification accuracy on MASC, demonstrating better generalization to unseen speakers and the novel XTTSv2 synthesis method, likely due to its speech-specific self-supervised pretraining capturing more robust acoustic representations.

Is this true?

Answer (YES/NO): YES